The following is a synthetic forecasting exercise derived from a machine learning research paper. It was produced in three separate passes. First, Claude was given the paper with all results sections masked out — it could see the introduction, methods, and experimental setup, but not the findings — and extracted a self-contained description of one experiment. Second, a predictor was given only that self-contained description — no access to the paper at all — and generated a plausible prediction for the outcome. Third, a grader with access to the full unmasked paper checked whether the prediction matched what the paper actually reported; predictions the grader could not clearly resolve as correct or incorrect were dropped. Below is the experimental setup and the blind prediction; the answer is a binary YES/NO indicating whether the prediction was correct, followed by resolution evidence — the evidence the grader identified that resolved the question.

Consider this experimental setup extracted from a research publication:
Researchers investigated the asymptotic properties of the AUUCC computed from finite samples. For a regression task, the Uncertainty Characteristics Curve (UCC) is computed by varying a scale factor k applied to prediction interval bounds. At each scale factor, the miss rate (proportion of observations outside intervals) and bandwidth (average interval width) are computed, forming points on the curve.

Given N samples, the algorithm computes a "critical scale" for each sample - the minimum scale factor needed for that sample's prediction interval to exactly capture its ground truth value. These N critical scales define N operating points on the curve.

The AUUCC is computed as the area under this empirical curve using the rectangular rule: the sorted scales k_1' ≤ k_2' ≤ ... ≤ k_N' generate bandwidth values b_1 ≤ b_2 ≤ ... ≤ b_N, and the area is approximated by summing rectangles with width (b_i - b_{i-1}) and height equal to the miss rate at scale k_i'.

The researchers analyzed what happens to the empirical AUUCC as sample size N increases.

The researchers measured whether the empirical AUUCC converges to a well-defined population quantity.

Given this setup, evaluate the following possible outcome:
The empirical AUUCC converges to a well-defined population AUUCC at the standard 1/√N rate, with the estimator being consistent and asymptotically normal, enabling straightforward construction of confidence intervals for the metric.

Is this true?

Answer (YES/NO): NO